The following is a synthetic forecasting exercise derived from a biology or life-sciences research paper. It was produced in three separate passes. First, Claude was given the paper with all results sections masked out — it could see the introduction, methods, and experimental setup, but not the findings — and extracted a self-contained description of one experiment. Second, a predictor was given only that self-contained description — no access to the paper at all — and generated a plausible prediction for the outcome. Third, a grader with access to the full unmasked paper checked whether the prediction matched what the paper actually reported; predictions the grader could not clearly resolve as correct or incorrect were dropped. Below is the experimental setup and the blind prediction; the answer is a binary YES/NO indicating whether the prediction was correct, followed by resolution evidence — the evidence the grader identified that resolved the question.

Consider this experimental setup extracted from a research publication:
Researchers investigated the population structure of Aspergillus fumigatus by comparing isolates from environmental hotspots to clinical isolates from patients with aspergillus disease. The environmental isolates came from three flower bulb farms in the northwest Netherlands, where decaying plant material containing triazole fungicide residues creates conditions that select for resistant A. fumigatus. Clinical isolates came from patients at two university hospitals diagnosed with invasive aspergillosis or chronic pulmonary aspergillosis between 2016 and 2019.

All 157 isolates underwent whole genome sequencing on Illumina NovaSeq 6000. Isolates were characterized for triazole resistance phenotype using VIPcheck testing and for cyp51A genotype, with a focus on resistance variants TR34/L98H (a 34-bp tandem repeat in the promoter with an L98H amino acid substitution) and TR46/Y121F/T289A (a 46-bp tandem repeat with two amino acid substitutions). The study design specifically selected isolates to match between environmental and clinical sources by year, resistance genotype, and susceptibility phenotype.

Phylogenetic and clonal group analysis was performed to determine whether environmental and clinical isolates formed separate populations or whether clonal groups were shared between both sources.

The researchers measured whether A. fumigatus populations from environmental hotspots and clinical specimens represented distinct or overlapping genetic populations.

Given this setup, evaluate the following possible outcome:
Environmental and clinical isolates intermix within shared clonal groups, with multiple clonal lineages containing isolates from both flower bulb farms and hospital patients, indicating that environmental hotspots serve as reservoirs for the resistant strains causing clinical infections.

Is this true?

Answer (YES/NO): YES